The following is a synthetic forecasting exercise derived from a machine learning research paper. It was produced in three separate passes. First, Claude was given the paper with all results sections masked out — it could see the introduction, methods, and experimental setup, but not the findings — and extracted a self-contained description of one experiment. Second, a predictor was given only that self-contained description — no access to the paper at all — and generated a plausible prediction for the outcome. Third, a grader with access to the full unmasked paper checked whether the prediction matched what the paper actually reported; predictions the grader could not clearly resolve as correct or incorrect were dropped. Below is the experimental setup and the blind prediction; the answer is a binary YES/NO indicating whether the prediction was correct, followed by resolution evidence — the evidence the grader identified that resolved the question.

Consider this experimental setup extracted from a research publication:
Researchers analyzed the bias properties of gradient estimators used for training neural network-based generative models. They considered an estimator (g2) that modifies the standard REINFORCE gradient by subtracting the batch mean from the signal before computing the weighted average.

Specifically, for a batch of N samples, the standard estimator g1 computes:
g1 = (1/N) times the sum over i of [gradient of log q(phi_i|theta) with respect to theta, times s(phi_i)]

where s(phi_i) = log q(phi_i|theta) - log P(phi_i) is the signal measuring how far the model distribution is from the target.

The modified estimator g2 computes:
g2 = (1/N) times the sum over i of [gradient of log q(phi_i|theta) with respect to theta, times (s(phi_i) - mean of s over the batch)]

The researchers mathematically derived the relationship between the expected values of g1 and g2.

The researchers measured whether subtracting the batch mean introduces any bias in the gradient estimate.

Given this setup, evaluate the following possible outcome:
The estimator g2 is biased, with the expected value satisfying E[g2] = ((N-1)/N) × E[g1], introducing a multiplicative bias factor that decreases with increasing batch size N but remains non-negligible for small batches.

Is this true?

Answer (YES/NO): YES